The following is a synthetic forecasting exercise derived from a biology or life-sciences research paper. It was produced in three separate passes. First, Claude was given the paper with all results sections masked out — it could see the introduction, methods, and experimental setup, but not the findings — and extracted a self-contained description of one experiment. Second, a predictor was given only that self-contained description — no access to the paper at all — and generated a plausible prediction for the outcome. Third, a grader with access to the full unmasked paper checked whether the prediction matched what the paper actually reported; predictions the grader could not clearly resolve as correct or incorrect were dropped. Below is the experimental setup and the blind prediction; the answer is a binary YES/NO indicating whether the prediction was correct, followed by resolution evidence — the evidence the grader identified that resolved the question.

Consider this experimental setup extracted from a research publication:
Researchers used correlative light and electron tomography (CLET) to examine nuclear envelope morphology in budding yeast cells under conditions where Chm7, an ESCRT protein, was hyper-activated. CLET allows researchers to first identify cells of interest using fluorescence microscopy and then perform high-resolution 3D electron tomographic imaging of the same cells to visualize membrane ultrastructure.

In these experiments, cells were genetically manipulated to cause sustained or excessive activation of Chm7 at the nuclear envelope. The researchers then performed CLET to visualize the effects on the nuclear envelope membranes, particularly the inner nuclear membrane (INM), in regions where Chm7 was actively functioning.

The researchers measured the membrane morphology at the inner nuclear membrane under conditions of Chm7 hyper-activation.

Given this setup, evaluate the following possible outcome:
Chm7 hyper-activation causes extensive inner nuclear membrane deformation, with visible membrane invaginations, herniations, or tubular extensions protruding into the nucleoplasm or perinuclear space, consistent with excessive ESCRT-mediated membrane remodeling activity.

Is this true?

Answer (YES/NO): YES